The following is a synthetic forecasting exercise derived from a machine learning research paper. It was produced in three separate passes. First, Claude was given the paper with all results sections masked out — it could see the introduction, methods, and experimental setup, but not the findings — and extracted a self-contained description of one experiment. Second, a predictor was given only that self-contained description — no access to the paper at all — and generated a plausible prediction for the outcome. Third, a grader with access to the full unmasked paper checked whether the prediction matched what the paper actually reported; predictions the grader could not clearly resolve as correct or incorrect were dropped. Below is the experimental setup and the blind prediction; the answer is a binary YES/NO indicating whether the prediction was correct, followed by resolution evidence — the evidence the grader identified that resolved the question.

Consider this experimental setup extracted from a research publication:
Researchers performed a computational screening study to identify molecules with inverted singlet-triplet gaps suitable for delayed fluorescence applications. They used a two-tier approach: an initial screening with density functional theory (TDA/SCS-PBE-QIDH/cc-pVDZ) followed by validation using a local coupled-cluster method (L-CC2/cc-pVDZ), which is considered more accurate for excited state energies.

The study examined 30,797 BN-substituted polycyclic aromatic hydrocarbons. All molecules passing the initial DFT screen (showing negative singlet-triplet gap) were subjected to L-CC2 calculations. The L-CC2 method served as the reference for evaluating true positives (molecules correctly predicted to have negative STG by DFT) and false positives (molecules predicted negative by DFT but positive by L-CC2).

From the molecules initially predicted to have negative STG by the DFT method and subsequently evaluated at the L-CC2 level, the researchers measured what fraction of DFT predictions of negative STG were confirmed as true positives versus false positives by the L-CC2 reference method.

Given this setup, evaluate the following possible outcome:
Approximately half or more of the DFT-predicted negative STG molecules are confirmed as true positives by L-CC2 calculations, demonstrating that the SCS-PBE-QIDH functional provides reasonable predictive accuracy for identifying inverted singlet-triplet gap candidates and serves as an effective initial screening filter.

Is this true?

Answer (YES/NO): NO